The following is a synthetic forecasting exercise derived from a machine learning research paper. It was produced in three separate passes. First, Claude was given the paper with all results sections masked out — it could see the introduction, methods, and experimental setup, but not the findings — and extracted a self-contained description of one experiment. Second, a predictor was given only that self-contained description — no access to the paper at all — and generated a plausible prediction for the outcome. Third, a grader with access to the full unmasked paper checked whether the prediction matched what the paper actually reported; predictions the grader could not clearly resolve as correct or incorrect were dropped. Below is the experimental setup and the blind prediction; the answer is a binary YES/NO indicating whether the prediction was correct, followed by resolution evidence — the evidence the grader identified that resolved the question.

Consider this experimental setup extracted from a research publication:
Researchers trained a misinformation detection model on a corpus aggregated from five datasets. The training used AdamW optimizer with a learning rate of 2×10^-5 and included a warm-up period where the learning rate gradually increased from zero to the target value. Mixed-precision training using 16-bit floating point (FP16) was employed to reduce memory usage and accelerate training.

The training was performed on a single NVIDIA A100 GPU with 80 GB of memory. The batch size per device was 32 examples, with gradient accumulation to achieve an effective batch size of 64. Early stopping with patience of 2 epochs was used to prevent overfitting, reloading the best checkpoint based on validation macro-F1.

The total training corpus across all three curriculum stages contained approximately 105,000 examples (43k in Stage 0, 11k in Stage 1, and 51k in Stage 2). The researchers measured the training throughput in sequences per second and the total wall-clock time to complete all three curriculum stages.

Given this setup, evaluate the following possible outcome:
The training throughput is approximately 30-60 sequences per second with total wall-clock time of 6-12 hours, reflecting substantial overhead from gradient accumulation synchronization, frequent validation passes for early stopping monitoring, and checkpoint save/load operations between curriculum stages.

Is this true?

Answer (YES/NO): NO